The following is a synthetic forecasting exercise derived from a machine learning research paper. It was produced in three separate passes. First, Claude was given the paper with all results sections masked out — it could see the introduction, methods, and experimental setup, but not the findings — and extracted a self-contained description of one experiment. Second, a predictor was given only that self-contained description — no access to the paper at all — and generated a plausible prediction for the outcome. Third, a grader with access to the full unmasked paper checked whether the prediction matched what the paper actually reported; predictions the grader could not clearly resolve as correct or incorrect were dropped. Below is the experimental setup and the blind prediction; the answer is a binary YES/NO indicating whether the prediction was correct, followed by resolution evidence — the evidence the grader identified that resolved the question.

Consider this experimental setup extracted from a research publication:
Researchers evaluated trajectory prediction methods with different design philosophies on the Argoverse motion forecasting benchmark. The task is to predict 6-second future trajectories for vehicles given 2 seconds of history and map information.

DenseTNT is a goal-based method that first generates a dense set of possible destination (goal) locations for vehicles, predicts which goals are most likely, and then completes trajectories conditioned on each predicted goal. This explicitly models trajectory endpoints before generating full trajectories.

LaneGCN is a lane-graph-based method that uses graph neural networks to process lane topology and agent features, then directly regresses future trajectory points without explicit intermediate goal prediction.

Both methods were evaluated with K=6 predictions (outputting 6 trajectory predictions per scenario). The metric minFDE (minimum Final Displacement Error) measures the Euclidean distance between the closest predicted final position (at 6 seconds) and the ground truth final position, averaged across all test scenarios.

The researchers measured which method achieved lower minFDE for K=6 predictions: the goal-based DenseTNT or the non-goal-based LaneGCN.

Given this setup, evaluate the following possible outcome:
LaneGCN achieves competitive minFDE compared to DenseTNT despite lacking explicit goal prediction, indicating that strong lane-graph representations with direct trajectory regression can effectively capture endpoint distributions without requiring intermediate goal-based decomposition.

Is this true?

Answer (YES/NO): NO